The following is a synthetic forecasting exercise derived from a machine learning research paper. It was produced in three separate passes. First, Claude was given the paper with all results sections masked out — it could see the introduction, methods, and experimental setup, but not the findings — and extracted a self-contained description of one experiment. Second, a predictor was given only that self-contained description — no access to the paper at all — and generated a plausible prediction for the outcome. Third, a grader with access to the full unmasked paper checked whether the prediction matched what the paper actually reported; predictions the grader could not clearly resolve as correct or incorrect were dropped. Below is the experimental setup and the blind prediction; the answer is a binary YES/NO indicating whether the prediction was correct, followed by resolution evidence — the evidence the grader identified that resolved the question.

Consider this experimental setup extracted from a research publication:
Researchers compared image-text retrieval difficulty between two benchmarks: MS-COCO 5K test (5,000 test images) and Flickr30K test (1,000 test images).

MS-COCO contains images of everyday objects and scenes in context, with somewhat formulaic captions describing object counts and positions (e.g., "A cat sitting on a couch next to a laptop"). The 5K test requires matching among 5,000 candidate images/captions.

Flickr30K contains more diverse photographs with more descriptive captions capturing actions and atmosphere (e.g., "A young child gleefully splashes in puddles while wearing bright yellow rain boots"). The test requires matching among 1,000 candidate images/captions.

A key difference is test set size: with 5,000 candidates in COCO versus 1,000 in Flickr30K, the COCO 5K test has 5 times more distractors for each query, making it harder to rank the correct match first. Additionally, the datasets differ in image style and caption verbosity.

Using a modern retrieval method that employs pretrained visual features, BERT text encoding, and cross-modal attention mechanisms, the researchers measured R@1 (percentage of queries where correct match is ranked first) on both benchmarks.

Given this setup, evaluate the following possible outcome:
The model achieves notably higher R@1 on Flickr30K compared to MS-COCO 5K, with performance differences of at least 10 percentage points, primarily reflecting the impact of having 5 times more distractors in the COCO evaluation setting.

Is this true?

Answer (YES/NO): YES